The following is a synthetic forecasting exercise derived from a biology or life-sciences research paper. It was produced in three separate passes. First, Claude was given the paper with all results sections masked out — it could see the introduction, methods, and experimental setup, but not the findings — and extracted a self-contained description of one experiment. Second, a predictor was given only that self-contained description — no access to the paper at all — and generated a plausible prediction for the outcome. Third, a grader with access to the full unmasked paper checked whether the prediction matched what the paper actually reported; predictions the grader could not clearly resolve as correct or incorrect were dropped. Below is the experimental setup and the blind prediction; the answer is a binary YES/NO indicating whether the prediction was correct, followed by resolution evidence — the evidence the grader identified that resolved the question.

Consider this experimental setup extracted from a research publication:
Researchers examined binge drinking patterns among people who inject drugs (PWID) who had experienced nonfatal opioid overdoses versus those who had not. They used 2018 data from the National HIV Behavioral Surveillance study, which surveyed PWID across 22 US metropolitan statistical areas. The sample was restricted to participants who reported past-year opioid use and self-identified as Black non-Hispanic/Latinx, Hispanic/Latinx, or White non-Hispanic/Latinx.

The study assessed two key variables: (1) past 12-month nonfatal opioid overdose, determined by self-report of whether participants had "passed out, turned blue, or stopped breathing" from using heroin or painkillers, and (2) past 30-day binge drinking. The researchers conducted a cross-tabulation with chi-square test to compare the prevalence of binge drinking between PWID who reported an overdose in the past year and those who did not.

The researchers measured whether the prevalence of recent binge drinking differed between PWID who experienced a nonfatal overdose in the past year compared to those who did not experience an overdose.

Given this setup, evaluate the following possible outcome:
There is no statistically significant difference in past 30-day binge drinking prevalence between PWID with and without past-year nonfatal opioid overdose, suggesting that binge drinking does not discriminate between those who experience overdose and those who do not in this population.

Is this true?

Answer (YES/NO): NO